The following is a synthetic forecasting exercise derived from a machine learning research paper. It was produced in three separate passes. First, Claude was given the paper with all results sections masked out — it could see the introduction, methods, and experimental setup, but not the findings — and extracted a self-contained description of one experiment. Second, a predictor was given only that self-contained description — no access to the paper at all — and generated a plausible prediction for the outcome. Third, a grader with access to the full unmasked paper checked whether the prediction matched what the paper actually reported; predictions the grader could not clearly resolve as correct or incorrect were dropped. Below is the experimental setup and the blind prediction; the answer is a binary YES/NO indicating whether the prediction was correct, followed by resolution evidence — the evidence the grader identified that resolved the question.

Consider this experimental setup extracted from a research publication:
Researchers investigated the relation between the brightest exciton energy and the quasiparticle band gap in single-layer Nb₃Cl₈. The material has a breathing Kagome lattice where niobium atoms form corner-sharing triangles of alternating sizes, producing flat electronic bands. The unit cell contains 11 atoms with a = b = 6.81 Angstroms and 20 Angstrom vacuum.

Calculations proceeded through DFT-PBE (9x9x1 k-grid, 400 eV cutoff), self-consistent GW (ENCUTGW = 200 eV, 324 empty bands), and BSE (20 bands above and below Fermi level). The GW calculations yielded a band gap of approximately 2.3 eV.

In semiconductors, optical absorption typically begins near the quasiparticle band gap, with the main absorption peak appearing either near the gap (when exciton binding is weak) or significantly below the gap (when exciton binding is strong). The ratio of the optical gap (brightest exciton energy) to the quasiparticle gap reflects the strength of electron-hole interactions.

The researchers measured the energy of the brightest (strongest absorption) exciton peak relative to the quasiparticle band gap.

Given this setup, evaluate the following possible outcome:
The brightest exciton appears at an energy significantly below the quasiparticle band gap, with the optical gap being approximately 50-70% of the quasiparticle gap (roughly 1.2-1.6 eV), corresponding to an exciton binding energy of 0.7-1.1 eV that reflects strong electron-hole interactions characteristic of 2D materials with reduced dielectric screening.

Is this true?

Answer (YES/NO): NO